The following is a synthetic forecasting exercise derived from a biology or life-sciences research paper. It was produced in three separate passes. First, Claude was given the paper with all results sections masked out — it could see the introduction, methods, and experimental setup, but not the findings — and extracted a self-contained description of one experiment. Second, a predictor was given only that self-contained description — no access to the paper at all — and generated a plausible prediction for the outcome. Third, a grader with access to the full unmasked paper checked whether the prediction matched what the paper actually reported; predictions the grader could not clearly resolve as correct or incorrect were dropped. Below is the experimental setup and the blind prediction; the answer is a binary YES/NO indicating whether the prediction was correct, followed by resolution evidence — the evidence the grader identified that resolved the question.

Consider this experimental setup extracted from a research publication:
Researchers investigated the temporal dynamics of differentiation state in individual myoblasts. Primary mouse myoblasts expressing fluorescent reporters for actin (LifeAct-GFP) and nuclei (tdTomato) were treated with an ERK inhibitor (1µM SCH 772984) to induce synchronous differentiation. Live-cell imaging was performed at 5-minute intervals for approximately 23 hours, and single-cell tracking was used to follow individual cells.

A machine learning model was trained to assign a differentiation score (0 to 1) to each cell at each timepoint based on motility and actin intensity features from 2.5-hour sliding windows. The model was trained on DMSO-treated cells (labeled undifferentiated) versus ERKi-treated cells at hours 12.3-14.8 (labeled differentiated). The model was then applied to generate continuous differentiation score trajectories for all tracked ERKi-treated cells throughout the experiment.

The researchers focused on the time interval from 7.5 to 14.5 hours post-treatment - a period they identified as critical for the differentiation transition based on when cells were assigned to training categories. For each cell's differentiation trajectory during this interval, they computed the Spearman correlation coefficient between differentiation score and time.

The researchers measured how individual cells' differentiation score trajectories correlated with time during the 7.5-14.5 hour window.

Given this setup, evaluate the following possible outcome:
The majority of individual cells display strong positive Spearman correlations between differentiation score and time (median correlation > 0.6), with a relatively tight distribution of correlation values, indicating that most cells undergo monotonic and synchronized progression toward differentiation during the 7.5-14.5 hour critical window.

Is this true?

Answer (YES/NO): NO